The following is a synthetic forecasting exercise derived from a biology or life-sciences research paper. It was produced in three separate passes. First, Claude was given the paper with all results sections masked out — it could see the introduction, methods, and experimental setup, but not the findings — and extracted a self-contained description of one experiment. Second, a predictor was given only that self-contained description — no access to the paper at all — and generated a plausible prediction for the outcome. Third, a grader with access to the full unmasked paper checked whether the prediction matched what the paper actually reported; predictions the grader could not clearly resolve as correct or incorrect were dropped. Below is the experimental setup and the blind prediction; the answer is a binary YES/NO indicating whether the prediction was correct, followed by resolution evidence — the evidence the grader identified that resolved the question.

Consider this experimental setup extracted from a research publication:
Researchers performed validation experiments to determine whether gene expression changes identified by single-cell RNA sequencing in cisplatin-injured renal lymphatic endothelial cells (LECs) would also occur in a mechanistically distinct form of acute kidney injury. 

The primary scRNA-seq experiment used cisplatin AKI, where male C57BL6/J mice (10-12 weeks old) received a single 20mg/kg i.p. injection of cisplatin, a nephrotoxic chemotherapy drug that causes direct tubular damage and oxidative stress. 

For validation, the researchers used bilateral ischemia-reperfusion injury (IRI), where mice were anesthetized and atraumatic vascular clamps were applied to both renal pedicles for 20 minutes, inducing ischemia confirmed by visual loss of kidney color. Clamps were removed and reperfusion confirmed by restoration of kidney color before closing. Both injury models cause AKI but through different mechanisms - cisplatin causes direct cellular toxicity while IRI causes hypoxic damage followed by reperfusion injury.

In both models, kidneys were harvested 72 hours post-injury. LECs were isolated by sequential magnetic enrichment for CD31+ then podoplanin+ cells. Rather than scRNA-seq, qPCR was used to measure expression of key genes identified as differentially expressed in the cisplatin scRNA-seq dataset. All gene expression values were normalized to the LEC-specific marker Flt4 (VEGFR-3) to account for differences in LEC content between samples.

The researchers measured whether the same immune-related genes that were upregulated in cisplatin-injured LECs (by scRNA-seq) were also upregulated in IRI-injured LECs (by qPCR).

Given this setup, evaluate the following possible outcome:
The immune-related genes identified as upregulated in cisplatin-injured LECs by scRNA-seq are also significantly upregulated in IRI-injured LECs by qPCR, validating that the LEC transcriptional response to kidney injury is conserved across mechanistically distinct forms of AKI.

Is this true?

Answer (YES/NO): NO